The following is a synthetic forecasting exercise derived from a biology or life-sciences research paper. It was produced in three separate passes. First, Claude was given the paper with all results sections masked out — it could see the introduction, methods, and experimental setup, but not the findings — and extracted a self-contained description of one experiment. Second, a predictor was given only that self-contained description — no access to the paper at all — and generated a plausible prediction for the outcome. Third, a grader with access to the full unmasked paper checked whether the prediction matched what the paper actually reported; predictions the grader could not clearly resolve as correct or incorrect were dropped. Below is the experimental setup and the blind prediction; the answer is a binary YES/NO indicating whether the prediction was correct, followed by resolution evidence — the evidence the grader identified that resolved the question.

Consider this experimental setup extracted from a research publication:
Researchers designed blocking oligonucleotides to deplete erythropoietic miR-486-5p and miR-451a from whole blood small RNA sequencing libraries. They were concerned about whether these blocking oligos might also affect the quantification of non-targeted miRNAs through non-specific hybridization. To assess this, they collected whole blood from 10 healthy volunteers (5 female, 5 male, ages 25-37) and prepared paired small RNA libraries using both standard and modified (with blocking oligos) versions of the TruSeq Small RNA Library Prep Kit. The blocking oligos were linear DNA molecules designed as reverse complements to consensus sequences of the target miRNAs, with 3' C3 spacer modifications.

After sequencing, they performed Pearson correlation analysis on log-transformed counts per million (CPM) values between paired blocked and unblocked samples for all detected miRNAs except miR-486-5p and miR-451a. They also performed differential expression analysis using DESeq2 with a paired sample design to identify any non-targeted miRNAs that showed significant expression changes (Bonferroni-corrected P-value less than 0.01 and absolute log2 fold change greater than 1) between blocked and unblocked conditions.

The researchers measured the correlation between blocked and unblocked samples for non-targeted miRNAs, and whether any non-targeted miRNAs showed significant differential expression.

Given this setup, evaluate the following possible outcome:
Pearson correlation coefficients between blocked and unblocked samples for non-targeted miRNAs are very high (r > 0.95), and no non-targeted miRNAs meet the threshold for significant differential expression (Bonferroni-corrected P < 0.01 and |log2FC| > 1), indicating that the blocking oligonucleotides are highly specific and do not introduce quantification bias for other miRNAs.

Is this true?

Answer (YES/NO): NO